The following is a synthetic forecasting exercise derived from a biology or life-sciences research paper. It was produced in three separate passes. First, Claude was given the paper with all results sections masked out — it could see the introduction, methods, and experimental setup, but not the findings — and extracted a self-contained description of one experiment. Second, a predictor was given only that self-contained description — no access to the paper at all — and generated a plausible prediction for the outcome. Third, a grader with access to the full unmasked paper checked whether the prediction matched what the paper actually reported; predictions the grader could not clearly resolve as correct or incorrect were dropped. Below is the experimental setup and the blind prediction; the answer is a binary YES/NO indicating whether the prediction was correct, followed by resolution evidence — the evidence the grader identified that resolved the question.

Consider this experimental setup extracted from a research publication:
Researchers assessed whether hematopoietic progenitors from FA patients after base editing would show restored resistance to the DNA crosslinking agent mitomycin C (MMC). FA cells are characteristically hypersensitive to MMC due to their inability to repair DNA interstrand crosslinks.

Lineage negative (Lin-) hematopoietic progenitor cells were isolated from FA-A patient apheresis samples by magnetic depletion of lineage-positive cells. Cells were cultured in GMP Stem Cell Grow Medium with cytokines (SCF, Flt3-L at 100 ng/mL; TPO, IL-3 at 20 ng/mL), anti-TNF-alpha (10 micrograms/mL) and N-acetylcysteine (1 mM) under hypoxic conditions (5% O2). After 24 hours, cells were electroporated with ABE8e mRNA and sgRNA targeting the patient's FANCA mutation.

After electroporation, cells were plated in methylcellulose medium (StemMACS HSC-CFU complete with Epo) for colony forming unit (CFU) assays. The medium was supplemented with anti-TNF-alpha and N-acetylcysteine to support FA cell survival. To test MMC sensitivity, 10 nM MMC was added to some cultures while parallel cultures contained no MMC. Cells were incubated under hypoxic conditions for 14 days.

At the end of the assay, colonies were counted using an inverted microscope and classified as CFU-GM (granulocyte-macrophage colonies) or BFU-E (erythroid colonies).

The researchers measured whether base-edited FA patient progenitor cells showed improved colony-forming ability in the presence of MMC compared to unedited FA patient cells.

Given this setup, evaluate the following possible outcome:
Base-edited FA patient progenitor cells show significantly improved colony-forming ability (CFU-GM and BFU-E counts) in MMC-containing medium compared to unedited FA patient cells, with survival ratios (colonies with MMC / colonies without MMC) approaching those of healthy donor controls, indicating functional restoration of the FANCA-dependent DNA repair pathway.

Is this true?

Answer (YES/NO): YES